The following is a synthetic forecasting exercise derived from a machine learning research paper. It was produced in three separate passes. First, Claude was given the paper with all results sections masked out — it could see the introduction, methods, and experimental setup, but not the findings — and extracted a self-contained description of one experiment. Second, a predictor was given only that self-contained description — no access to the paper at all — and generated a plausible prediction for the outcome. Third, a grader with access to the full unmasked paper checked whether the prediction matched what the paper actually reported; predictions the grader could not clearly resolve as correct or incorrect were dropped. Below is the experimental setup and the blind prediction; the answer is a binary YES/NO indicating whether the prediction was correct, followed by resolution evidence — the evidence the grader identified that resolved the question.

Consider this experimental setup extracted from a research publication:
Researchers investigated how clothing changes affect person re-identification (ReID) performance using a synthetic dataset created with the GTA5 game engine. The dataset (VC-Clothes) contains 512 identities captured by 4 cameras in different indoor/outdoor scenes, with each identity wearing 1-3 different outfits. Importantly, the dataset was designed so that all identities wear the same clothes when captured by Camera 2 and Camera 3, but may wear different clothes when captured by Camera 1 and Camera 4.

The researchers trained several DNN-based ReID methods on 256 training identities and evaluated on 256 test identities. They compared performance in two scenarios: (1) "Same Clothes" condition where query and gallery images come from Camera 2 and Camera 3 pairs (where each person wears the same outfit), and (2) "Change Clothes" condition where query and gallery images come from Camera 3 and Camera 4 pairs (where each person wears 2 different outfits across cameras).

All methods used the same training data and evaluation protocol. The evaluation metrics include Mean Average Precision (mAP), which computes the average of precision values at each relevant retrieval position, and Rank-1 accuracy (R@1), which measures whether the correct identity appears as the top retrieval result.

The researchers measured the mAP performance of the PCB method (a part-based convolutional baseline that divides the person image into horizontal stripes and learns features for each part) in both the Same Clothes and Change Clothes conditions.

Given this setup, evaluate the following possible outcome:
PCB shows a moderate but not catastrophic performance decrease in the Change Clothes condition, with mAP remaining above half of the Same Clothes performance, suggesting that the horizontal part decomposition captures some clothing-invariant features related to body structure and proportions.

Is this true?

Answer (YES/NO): YES